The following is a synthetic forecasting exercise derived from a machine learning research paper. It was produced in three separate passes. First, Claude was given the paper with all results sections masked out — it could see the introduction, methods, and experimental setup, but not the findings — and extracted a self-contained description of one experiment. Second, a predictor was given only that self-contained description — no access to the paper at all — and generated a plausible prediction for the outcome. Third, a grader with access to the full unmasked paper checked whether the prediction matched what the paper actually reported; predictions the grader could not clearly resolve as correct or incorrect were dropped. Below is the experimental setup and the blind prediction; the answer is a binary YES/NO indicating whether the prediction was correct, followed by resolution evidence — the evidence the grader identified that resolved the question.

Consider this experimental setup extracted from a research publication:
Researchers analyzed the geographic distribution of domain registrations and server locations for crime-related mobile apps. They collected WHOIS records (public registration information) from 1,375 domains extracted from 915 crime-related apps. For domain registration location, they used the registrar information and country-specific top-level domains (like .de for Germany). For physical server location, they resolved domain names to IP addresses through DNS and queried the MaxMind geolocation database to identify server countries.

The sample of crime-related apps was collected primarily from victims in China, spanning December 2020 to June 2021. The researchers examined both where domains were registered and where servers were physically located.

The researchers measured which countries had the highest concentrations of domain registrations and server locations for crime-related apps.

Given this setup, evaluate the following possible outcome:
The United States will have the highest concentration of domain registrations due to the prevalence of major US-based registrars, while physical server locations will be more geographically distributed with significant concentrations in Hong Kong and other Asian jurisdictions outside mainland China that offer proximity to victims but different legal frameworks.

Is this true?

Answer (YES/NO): NO